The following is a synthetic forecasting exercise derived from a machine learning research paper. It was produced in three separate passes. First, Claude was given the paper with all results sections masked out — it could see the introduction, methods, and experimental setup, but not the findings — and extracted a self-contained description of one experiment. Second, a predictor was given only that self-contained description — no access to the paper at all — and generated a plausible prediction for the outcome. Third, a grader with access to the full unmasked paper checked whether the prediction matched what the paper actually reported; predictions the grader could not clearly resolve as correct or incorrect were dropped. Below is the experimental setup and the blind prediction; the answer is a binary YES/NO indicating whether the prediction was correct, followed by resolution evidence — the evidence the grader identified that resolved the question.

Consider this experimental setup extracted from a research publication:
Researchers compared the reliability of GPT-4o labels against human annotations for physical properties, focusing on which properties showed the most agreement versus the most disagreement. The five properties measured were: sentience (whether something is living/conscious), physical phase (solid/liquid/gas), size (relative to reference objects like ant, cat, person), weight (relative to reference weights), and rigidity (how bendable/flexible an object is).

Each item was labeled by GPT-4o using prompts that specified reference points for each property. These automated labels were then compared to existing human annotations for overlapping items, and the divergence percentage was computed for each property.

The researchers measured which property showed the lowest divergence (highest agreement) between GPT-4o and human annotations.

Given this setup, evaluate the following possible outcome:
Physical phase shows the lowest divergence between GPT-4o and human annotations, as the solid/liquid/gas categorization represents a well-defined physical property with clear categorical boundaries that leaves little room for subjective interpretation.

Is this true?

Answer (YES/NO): YES